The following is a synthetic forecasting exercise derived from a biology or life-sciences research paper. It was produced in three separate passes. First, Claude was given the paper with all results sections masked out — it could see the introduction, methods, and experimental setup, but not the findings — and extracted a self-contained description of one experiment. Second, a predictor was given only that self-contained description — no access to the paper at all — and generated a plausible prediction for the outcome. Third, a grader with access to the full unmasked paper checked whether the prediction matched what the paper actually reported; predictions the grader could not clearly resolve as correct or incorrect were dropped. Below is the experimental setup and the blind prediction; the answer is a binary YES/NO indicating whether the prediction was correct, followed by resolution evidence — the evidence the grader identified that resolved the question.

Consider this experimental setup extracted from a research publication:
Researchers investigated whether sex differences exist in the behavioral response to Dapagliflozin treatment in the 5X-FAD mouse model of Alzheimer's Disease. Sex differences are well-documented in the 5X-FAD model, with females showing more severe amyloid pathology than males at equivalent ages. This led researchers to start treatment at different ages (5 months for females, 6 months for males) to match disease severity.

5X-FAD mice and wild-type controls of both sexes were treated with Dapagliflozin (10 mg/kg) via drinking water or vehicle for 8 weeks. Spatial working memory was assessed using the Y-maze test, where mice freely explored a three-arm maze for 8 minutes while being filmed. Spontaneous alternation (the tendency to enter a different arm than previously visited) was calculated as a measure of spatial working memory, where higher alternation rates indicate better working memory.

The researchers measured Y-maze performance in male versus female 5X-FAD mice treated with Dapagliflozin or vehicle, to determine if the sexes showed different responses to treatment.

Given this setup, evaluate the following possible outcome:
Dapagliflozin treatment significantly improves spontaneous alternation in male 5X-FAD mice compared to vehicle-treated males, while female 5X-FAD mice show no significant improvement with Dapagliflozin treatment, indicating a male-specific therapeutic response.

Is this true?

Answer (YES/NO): NO